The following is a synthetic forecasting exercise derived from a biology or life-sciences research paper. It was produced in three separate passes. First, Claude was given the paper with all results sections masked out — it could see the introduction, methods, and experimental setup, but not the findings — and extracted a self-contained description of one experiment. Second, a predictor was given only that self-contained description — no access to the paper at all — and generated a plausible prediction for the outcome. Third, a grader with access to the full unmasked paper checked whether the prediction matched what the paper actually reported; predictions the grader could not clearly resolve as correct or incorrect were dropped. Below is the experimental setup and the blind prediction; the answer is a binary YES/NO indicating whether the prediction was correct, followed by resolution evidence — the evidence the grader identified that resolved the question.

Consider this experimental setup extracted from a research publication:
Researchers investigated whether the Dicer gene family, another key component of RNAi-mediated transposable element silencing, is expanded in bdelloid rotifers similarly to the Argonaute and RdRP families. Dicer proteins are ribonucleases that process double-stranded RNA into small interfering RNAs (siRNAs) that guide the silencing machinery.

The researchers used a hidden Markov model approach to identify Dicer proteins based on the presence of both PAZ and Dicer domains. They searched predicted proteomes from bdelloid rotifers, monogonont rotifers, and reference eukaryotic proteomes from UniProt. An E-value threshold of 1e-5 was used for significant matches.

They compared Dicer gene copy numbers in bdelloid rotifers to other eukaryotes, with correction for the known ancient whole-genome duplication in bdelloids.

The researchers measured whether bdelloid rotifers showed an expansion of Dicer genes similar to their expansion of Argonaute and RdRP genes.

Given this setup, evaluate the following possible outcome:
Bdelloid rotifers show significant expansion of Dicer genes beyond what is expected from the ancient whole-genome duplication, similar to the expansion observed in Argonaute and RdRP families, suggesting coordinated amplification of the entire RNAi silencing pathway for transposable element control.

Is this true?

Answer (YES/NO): NO